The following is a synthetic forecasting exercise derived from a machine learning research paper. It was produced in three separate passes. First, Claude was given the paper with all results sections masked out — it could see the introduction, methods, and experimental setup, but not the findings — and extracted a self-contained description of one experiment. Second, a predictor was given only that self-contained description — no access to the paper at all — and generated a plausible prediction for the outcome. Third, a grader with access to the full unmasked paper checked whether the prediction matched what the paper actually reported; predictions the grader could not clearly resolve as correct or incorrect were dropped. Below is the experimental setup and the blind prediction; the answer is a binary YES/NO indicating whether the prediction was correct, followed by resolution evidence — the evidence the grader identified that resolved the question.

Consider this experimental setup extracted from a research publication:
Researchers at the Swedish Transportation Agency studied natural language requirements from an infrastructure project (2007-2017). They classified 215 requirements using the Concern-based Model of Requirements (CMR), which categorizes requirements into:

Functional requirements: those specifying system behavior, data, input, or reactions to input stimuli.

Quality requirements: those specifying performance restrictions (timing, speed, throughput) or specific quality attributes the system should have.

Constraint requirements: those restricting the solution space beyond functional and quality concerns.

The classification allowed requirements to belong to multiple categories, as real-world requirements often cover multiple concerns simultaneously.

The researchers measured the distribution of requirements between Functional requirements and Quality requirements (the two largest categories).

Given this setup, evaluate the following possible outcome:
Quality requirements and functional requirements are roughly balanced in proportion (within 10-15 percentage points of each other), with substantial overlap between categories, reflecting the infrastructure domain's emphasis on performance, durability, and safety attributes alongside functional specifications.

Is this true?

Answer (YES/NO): YES